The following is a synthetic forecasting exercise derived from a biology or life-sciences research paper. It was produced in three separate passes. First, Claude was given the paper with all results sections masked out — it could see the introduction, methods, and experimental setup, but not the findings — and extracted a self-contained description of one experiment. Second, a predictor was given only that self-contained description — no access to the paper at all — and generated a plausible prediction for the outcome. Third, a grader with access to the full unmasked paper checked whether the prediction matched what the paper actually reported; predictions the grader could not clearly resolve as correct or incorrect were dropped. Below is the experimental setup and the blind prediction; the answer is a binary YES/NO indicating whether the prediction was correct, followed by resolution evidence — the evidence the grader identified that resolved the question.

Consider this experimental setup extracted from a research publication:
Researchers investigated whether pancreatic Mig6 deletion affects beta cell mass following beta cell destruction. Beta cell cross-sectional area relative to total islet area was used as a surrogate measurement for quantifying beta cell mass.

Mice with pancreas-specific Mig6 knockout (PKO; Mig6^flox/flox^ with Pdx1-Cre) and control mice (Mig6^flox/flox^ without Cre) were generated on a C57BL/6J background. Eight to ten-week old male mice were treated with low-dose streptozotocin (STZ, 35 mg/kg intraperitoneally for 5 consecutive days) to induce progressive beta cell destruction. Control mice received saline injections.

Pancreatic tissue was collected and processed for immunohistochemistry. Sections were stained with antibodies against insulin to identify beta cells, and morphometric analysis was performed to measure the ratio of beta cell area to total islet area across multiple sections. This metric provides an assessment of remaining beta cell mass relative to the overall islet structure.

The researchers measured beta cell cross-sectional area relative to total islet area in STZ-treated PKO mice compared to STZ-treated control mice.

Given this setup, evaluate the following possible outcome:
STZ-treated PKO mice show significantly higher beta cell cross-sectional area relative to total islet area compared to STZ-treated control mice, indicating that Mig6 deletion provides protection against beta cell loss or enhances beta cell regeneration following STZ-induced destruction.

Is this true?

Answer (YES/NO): YES